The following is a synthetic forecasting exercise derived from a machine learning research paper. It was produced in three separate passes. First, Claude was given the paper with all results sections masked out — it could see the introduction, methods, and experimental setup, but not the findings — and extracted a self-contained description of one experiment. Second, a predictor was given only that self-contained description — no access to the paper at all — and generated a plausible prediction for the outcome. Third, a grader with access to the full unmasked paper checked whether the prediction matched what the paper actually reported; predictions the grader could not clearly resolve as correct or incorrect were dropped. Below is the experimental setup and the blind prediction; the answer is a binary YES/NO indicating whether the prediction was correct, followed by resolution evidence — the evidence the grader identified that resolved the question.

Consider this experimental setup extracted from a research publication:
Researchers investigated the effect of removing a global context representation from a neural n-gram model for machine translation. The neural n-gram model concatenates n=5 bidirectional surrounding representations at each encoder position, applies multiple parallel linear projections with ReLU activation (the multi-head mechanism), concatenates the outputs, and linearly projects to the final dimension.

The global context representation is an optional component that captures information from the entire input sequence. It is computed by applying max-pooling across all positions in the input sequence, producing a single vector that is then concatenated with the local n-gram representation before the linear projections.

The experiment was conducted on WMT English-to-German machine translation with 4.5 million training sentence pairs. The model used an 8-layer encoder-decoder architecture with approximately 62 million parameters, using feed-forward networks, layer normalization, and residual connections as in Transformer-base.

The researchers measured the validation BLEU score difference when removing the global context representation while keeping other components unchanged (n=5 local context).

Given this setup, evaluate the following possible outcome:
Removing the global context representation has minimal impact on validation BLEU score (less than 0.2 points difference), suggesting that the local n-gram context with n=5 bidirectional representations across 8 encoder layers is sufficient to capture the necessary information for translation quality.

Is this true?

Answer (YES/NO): NO